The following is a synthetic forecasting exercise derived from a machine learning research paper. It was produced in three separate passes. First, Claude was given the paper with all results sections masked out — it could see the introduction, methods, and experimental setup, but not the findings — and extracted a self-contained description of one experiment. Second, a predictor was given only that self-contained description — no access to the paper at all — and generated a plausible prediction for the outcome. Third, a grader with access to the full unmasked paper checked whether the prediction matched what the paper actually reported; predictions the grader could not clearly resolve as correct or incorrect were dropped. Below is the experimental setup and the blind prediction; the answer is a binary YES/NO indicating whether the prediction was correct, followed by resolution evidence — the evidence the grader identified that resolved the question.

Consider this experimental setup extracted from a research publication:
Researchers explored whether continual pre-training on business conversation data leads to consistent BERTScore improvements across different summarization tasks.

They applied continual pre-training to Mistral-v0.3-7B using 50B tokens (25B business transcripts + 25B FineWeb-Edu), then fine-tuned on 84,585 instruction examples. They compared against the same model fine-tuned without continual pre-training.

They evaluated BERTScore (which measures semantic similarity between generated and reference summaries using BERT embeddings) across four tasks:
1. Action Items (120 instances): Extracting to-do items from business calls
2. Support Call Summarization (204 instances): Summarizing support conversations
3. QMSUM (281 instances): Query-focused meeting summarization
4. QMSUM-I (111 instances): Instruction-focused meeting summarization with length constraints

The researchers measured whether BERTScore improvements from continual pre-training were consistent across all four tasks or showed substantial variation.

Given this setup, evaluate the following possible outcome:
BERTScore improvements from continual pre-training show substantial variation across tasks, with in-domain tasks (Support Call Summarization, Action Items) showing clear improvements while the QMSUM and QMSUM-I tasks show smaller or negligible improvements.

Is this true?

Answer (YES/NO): NO